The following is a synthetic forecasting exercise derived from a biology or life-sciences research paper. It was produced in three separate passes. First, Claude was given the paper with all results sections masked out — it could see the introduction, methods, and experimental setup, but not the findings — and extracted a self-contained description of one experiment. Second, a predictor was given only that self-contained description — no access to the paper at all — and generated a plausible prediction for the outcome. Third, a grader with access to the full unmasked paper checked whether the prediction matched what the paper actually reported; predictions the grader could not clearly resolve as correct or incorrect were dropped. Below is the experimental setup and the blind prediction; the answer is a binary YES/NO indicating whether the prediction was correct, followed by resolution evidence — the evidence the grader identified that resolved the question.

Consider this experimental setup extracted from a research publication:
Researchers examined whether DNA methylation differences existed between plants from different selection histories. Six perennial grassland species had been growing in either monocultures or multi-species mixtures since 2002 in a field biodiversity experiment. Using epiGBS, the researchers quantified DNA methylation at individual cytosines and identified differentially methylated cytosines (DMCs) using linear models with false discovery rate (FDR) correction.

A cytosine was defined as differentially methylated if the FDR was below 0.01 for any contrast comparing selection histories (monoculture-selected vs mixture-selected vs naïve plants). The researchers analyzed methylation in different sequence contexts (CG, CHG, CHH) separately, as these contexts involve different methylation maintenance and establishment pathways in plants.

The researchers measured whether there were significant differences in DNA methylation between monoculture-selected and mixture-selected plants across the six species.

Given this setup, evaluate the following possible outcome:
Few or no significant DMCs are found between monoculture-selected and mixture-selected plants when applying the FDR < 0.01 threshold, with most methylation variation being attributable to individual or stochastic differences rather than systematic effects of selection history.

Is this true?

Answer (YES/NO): NO